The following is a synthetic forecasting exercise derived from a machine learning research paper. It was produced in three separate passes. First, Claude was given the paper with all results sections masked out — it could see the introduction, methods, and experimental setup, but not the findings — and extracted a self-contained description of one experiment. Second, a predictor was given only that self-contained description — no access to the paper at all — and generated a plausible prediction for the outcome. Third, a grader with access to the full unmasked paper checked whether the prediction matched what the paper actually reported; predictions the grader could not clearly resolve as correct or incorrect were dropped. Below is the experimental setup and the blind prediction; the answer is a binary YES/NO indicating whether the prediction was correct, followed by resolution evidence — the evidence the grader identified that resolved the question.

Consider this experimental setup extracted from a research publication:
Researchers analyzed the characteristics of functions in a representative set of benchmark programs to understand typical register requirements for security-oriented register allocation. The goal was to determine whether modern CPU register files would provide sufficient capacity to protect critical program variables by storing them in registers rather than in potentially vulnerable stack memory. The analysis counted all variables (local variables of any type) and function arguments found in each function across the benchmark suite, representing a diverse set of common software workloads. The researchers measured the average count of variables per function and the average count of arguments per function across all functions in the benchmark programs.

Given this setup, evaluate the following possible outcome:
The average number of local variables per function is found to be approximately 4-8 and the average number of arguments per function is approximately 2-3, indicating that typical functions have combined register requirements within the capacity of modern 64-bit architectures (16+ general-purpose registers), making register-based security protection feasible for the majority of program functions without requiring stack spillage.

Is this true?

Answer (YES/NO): YES